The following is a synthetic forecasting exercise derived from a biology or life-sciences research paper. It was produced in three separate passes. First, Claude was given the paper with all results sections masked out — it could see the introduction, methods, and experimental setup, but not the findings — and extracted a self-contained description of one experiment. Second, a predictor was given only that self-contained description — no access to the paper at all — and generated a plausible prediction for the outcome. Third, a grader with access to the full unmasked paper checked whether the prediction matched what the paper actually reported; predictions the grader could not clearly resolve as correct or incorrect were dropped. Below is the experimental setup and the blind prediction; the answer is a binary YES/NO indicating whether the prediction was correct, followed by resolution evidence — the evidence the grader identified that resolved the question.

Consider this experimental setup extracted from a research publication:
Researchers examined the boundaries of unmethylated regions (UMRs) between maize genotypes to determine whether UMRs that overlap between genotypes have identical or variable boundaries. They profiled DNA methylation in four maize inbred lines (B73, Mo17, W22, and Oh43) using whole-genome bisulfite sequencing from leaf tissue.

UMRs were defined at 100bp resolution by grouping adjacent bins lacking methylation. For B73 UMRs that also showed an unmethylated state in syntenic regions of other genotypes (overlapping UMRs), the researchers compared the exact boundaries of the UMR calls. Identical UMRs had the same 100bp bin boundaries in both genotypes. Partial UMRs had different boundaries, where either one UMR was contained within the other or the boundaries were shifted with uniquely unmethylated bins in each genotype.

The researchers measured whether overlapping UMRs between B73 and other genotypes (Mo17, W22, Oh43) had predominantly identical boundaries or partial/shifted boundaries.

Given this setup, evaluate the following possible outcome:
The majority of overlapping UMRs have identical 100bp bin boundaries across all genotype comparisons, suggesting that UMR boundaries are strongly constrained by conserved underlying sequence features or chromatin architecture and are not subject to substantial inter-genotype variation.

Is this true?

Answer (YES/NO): NO